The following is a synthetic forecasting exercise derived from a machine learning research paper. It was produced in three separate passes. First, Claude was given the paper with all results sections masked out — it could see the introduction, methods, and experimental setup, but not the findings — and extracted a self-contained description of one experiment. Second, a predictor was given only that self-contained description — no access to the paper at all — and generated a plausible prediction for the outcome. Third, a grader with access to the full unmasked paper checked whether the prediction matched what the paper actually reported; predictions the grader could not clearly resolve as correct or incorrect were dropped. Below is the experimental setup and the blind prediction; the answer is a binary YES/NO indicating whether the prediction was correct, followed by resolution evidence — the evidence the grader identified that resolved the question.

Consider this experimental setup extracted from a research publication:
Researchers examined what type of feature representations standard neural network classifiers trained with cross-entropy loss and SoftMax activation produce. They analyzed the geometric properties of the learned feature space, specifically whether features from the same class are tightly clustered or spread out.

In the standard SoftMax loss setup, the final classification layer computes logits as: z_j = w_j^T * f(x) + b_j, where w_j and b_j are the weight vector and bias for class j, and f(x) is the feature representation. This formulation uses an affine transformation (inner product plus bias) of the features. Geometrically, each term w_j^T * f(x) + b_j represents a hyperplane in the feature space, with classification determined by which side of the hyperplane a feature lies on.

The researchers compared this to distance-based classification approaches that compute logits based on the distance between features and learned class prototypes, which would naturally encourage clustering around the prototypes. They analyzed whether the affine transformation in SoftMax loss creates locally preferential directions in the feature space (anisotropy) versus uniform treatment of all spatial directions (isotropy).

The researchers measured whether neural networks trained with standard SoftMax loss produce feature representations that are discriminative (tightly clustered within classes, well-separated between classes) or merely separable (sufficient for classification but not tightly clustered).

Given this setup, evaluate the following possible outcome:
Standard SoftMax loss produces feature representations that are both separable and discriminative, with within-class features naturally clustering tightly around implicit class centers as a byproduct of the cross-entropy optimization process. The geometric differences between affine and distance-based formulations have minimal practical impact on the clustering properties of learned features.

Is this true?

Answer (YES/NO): NO